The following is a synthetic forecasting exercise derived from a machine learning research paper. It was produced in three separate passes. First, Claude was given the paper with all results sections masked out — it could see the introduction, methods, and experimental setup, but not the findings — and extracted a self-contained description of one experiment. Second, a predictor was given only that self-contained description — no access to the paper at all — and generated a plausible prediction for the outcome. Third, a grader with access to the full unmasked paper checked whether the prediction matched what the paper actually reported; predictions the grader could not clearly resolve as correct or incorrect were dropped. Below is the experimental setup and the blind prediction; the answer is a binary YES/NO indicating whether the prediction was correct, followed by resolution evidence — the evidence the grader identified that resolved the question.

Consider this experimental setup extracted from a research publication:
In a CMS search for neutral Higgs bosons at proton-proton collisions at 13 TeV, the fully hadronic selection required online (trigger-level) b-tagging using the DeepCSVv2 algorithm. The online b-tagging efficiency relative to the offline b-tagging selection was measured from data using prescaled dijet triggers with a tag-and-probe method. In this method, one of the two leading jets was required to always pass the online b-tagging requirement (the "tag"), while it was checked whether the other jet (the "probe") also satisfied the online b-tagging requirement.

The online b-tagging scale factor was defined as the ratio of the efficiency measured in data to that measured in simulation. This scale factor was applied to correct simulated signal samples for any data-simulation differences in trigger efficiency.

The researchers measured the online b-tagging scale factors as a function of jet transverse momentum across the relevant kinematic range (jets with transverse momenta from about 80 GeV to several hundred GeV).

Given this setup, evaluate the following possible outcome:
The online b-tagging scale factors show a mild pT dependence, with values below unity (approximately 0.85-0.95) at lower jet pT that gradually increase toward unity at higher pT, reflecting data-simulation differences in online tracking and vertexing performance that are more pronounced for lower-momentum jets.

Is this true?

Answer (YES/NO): NO